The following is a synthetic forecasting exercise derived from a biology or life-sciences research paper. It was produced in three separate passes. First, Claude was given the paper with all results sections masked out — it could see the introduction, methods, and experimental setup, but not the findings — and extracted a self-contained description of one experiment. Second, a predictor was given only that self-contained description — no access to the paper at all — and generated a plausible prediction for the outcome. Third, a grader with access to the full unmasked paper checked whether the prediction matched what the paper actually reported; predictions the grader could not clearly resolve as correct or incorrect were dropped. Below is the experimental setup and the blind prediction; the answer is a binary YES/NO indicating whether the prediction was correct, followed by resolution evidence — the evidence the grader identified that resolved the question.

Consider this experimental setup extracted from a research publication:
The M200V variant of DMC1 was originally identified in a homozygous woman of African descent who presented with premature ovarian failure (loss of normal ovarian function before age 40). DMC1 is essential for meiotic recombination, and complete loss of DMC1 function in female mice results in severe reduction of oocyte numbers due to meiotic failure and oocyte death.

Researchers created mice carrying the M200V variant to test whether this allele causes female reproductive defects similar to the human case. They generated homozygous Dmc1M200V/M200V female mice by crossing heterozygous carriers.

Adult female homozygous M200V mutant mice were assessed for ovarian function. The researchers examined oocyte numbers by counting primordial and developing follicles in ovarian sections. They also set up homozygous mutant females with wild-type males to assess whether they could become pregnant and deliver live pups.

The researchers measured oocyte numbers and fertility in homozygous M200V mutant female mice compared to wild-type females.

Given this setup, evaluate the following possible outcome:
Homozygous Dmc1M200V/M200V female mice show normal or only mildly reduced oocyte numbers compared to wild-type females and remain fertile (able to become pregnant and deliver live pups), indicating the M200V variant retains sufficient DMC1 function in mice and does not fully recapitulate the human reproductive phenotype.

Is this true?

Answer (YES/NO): YES